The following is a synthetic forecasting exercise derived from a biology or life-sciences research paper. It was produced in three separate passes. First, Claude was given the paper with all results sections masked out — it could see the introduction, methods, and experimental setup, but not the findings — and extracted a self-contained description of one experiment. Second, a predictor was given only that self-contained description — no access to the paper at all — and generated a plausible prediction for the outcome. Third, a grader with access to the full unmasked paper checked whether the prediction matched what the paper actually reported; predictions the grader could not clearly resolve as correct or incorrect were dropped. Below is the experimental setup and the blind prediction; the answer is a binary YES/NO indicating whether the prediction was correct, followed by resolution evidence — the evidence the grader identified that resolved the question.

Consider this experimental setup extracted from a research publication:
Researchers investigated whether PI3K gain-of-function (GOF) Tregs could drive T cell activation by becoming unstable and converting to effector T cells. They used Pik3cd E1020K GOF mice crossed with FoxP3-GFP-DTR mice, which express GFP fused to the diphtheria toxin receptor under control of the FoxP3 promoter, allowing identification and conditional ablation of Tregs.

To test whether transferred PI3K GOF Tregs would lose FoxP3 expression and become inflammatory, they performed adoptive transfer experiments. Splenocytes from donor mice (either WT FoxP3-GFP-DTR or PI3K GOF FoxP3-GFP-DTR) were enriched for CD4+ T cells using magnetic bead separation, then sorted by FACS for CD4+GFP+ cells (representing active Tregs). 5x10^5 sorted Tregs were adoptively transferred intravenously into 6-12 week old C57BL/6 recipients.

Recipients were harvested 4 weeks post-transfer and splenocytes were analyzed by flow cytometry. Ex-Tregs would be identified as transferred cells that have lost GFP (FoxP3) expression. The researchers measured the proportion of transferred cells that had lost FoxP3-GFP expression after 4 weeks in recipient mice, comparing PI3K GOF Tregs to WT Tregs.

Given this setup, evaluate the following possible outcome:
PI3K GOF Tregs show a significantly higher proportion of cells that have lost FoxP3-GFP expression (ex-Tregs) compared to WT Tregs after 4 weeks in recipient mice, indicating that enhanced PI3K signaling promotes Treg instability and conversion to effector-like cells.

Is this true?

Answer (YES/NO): NO